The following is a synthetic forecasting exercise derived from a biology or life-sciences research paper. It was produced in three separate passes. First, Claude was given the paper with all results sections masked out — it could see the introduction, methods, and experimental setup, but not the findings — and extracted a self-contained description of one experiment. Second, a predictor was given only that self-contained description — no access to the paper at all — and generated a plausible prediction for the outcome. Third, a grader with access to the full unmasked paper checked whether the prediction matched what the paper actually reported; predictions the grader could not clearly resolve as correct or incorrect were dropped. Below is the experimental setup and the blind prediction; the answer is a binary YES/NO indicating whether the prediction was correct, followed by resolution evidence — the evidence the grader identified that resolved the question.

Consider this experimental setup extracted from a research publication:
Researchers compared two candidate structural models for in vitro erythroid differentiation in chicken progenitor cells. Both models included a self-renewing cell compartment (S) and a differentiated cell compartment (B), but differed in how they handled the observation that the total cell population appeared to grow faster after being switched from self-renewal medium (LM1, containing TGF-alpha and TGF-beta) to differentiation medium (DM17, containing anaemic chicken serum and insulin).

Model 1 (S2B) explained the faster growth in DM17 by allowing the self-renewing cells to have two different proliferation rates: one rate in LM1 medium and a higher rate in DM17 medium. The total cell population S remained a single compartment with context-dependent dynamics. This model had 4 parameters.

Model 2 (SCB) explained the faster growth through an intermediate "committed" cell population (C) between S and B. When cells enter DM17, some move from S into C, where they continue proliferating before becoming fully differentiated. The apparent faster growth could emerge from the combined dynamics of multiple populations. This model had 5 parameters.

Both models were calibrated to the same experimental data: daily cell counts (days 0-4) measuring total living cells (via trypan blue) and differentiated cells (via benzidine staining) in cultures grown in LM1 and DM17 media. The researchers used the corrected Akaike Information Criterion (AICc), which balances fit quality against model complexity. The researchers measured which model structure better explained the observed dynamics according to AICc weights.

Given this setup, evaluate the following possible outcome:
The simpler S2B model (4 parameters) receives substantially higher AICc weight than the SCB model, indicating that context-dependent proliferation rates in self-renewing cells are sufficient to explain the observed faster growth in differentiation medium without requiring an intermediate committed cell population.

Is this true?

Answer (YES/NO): NO